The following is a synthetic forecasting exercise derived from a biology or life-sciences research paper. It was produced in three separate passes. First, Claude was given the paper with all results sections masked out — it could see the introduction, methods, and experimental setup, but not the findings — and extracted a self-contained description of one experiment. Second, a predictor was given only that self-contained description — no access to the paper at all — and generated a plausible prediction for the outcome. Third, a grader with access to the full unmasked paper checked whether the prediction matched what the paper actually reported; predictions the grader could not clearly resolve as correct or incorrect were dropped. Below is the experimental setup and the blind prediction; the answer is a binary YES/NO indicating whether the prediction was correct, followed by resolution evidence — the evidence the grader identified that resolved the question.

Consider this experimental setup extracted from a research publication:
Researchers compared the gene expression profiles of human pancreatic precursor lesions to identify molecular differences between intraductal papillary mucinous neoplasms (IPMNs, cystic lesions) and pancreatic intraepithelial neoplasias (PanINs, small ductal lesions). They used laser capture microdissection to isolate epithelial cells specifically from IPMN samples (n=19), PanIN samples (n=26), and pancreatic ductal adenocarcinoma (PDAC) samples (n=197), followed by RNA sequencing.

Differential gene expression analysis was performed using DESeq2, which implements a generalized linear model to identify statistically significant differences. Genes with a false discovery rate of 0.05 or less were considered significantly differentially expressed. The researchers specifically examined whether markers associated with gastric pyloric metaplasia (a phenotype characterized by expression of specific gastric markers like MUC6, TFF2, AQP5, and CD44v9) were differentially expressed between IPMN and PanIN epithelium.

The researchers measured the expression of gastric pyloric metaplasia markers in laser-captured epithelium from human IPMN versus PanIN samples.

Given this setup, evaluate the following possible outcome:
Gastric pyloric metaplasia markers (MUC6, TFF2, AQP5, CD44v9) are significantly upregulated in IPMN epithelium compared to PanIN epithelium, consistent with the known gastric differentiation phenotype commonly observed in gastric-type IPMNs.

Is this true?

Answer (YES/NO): NO